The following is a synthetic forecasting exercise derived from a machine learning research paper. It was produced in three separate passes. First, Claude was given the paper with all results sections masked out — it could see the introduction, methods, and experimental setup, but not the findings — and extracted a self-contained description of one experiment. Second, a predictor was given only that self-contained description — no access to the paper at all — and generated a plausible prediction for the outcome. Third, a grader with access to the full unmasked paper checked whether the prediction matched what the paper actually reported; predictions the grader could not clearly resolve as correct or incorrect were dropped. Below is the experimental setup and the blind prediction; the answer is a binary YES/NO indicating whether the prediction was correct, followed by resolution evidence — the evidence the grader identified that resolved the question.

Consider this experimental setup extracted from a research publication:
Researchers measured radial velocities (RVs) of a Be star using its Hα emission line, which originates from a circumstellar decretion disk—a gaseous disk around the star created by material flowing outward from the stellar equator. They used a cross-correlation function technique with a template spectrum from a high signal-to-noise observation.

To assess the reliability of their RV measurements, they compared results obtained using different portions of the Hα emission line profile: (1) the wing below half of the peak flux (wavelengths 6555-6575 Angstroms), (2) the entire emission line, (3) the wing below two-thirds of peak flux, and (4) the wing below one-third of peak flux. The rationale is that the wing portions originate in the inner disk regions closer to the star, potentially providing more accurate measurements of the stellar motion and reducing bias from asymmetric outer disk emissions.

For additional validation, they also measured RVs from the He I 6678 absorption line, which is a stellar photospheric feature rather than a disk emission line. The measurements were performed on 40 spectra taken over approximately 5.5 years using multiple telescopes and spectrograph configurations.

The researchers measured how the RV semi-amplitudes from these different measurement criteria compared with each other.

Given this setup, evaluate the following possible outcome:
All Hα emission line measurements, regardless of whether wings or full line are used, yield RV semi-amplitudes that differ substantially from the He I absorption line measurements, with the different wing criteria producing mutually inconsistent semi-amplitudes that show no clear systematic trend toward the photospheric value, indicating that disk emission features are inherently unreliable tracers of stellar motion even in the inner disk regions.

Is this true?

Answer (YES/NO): NO